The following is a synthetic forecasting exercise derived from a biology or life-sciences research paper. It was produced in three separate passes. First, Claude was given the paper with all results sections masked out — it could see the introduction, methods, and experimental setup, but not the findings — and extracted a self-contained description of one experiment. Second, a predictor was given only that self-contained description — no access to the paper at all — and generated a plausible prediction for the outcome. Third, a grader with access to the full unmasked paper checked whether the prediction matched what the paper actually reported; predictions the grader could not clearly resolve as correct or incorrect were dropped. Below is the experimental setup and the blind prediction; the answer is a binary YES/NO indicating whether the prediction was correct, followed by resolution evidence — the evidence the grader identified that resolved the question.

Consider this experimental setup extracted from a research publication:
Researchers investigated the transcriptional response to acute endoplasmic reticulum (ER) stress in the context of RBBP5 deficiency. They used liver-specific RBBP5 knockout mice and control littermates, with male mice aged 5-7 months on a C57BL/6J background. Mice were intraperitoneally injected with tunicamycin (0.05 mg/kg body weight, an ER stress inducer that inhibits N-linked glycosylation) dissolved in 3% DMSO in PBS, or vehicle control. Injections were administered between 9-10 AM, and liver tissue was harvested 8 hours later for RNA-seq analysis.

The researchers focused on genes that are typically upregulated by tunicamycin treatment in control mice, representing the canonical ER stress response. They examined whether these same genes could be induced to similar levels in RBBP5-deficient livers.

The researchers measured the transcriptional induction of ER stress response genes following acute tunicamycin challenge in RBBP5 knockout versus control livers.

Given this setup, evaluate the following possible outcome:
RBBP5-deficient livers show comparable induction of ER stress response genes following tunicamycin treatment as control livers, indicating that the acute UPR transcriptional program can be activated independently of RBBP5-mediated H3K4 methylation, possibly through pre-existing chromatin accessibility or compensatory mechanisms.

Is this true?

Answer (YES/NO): NO